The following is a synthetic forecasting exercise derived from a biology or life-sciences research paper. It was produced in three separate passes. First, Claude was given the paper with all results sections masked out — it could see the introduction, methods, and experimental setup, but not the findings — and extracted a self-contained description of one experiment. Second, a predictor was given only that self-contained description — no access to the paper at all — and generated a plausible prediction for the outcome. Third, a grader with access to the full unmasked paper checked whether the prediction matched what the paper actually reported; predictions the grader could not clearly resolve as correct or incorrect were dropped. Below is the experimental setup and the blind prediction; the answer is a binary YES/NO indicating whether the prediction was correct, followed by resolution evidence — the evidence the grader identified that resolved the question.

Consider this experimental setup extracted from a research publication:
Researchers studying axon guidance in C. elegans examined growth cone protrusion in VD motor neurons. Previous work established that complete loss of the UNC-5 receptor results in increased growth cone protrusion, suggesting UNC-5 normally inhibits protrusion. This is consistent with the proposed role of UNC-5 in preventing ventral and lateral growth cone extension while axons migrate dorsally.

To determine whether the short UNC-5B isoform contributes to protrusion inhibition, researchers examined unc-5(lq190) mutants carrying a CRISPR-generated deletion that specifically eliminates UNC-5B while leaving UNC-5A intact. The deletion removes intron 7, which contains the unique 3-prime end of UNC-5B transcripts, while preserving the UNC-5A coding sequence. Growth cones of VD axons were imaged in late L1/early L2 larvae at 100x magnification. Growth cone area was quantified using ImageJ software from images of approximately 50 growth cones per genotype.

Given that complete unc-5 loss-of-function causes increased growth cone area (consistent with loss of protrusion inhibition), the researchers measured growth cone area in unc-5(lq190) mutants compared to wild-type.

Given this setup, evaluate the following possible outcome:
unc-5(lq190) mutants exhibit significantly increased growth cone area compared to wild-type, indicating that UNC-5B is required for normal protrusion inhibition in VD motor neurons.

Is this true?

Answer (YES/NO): NO